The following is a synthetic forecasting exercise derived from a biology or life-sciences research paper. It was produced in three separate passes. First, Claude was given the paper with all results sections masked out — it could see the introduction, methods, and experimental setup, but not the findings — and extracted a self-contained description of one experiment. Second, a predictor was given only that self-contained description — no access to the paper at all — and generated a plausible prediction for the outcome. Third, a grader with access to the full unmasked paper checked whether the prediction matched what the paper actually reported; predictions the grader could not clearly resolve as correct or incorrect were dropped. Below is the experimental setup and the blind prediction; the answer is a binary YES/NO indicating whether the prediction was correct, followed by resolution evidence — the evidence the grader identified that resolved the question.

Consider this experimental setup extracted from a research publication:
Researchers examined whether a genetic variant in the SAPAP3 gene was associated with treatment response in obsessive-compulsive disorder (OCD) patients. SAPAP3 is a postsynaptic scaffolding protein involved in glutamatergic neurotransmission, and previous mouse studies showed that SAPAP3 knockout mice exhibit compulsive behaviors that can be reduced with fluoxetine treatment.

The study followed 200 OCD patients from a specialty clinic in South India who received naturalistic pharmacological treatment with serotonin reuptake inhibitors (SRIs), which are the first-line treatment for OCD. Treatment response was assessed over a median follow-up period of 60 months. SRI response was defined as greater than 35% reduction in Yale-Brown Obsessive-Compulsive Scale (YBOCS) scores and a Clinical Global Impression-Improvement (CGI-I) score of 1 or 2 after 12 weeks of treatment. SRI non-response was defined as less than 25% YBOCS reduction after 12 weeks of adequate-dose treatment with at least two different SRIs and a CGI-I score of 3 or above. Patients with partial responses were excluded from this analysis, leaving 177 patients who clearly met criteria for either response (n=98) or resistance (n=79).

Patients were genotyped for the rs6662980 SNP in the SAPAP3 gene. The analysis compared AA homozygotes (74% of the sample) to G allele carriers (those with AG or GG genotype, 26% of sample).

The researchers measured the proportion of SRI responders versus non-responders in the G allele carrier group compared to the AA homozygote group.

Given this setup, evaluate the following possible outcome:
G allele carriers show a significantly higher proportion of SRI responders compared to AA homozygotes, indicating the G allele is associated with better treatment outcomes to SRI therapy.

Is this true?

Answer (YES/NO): NO